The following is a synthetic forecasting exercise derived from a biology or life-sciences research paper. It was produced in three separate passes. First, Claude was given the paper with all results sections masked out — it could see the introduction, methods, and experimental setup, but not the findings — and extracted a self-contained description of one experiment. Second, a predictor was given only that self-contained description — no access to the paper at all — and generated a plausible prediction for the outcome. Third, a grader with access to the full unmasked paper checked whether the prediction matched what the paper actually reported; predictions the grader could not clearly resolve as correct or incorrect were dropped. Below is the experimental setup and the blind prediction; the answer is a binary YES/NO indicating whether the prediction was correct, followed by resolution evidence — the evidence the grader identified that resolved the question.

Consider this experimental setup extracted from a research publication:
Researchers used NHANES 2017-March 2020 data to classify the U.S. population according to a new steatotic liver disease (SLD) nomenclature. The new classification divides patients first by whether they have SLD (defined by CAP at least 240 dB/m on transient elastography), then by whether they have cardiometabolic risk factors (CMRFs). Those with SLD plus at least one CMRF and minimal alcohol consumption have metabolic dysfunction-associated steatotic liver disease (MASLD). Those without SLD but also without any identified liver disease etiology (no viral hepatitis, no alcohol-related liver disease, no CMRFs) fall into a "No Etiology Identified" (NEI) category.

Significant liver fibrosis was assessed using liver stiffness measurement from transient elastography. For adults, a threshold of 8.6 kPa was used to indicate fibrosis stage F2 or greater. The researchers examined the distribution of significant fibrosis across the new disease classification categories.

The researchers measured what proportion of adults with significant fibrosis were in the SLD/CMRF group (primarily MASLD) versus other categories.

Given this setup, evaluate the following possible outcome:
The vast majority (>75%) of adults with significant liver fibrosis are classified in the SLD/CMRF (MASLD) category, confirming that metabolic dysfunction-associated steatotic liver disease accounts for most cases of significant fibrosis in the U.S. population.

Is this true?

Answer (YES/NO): NO